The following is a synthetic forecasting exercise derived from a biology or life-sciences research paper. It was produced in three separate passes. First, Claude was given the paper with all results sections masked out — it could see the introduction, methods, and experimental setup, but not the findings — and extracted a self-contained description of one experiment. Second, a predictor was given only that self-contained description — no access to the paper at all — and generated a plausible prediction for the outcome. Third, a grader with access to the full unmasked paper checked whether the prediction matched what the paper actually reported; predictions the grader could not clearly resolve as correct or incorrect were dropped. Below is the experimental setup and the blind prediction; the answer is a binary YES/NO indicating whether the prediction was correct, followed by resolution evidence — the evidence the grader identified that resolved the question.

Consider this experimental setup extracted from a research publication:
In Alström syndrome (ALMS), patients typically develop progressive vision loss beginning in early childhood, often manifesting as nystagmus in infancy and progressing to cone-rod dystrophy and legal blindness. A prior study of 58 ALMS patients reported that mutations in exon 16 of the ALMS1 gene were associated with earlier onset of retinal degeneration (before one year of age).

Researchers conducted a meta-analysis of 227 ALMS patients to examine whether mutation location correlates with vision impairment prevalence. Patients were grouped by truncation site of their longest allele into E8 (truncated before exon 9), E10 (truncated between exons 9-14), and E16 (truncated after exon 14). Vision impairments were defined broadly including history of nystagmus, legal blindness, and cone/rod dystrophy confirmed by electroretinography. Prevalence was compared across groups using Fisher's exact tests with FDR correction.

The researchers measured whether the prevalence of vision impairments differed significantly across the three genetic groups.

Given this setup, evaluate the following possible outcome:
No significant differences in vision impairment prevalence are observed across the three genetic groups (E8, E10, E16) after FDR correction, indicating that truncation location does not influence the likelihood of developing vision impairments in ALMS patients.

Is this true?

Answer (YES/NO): YES